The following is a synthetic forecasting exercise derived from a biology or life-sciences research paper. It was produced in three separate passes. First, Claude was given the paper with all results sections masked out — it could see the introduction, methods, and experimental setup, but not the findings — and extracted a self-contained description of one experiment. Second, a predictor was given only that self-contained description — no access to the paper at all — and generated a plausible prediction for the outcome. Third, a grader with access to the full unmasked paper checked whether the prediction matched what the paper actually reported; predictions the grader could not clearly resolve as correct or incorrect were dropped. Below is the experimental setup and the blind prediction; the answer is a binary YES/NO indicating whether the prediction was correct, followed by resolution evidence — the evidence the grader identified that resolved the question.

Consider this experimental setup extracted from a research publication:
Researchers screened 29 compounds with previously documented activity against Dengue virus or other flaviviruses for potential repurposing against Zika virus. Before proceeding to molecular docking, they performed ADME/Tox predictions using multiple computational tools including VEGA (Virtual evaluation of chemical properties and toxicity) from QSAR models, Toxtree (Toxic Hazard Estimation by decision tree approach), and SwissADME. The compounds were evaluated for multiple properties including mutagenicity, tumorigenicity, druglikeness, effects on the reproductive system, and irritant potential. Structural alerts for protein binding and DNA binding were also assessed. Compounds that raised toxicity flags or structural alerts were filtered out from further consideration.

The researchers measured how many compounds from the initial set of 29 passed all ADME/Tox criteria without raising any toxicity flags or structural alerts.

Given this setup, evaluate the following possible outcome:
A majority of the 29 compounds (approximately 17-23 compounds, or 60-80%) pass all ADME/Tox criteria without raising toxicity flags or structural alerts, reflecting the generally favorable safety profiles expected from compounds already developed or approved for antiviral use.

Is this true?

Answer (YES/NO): NO